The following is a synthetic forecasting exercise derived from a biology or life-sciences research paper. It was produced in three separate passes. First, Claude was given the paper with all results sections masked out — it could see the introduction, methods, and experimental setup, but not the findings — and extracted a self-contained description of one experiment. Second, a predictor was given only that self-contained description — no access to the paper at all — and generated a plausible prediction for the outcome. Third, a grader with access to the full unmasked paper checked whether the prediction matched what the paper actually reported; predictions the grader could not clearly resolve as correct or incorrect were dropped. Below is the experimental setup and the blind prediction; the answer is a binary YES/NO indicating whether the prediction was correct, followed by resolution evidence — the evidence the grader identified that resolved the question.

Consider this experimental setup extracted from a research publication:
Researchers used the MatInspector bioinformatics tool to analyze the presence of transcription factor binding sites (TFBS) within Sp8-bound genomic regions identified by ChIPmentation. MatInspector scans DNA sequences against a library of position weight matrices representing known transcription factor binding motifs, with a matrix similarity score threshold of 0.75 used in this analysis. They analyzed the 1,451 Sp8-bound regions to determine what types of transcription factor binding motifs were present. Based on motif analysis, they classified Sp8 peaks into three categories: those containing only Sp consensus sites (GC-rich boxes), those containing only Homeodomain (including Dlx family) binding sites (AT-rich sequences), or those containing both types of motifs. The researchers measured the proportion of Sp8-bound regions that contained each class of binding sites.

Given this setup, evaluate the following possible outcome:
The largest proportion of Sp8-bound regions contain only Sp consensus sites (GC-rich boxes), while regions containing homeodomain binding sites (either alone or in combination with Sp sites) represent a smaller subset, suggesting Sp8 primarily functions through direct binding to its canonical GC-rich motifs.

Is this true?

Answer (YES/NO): NO